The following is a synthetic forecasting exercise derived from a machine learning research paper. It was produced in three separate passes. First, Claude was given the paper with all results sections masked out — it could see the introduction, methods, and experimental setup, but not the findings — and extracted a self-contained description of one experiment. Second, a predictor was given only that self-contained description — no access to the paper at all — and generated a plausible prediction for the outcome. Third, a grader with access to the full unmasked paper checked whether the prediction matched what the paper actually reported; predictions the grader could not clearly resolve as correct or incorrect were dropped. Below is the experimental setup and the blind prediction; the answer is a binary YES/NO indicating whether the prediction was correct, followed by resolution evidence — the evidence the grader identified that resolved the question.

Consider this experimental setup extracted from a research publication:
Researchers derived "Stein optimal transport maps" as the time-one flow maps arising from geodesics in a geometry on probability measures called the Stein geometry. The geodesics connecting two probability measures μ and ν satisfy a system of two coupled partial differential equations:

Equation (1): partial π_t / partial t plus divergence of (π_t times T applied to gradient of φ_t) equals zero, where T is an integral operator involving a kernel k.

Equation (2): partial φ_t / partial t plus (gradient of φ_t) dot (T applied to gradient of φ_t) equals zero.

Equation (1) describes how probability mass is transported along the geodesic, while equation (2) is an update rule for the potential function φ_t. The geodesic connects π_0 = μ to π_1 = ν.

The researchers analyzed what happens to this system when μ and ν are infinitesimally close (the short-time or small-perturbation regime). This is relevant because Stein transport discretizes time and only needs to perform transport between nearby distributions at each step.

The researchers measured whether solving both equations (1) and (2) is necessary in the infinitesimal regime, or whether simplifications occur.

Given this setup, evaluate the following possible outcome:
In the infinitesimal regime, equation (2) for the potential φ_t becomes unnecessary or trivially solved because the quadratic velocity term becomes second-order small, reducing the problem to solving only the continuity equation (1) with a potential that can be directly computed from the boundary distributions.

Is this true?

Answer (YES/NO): YES